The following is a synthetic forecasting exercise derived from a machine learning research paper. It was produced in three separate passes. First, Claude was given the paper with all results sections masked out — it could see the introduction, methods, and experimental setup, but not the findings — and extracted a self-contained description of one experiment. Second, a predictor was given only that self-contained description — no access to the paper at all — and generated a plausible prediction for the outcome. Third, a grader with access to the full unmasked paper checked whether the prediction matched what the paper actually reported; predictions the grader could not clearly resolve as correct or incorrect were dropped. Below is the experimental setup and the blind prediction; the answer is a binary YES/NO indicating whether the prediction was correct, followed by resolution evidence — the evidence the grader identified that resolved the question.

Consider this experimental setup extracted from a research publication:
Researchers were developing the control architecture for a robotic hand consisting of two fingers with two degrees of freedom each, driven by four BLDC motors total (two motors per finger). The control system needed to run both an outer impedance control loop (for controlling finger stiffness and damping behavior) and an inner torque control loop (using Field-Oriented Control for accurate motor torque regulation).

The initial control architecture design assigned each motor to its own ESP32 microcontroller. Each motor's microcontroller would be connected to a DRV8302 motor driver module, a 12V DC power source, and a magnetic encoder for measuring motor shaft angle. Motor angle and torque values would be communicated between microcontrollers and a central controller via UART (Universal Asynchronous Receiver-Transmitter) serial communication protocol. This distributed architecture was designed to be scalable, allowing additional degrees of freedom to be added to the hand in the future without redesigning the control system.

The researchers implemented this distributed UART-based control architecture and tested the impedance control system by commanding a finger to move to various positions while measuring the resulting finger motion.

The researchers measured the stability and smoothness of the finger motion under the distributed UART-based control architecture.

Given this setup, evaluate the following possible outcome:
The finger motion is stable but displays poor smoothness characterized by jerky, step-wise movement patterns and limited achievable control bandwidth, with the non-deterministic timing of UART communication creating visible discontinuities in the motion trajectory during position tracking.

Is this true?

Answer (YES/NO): NO